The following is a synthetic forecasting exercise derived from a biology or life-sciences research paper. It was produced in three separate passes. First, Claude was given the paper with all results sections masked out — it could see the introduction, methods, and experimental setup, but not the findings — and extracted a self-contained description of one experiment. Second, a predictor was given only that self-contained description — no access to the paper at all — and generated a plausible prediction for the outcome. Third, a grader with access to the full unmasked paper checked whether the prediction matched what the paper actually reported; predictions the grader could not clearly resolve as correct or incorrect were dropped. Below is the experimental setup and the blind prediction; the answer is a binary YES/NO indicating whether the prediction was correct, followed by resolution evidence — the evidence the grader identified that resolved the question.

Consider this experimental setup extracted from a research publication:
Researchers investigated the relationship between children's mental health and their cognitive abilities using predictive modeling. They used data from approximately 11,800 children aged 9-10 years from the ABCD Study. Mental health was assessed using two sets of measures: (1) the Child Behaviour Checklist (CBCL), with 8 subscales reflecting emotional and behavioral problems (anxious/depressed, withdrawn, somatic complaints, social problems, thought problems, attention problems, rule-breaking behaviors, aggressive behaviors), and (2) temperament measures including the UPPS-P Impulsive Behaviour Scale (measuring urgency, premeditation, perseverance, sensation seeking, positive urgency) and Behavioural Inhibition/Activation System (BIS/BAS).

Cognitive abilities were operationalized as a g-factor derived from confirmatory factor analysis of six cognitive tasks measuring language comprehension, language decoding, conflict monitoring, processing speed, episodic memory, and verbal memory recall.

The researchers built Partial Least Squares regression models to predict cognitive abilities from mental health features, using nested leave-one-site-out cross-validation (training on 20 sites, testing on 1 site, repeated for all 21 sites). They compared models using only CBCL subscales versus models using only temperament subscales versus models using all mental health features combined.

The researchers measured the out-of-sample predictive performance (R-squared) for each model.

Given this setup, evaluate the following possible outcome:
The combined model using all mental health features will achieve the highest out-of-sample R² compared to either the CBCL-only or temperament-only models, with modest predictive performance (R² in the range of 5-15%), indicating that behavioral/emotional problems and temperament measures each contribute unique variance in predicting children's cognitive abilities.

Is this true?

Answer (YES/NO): YES